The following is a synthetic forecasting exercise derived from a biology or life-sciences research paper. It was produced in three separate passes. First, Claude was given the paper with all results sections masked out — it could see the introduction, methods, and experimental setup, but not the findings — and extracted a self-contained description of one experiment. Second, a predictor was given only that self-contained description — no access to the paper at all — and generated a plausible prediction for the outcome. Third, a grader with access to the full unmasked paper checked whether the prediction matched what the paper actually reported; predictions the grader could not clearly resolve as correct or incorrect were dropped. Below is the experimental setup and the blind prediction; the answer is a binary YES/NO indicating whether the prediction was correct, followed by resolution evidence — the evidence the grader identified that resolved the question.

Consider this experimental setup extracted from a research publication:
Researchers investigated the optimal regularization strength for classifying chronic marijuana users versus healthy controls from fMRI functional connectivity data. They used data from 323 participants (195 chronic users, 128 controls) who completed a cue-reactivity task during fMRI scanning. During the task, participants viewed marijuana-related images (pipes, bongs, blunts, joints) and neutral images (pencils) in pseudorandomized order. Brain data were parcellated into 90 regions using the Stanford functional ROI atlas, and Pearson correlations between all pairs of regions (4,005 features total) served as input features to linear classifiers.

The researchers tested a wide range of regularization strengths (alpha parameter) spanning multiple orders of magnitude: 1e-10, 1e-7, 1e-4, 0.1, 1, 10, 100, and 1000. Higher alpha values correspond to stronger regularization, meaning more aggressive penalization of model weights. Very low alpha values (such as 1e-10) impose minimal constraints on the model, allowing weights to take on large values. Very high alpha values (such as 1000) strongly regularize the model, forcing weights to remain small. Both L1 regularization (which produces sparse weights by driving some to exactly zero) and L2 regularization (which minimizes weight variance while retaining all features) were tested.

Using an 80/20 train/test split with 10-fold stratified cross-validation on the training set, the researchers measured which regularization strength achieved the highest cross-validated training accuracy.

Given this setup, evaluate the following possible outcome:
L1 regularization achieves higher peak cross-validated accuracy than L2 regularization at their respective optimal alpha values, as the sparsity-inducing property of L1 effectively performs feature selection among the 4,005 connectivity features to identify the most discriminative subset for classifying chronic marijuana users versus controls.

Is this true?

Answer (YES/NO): NO